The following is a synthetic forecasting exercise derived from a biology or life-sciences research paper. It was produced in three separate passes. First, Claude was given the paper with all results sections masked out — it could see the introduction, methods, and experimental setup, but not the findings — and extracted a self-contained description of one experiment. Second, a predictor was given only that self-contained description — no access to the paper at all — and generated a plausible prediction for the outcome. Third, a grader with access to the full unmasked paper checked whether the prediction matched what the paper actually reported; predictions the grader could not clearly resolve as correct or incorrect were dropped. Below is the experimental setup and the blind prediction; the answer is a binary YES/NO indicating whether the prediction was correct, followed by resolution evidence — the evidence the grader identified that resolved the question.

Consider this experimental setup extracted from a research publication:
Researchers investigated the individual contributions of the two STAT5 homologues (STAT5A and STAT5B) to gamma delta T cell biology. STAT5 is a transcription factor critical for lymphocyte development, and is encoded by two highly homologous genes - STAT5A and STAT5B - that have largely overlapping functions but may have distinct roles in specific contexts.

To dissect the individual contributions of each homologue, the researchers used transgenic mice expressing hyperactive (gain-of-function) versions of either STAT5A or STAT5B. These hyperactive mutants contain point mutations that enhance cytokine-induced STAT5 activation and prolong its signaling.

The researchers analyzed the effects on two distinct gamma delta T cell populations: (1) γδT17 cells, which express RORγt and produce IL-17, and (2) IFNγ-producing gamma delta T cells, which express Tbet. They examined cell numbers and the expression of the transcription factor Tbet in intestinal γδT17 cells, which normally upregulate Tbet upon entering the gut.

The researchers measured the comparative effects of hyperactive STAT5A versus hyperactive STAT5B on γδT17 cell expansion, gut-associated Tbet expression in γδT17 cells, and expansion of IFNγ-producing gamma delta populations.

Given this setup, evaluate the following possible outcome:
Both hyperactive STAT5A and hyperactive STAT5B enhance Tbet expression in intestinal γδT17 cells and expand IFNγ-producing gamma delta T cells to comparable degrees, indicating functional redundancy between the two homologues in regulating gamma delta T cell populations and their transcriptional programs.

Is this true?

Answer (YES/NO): NO